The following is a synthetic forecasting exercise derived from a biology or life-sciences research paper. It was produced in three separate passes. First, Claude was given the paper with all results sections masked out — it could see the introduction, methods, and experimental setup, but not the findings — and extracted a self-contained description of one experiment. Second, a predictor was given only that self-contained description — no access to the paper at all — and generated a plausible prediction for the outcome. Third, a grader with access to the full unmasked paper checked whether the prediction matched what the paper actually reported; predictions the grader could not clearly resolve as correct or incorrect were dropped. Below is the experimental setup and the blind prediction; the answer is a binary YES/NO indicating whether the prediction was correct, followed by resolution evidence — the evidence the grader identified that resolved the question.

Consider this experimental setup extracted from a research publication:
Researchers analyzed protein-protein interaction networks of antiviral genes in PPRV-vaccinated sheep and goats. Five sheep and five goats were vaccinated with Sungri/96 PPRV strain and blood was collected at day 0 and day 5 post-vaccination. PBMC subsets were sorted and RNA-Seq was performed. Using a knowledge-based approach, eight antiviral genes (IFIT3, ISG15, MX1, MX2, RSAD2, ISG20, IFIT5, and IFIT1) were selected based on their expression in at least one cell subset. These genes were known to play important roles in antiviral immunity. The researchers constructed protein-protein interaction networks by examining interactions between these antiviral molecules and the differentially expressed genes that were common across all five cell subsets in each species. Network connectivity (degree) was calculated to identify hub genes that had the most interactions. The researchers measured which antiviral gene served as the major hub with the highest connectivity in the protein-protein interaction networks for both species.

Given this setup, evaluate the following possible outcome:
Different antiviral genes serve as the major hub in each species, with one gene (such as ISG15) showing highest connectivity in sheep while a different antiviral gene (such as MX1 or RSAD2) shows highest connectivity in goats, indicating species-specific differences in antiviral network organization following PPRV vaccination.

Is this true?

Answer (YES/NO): NO